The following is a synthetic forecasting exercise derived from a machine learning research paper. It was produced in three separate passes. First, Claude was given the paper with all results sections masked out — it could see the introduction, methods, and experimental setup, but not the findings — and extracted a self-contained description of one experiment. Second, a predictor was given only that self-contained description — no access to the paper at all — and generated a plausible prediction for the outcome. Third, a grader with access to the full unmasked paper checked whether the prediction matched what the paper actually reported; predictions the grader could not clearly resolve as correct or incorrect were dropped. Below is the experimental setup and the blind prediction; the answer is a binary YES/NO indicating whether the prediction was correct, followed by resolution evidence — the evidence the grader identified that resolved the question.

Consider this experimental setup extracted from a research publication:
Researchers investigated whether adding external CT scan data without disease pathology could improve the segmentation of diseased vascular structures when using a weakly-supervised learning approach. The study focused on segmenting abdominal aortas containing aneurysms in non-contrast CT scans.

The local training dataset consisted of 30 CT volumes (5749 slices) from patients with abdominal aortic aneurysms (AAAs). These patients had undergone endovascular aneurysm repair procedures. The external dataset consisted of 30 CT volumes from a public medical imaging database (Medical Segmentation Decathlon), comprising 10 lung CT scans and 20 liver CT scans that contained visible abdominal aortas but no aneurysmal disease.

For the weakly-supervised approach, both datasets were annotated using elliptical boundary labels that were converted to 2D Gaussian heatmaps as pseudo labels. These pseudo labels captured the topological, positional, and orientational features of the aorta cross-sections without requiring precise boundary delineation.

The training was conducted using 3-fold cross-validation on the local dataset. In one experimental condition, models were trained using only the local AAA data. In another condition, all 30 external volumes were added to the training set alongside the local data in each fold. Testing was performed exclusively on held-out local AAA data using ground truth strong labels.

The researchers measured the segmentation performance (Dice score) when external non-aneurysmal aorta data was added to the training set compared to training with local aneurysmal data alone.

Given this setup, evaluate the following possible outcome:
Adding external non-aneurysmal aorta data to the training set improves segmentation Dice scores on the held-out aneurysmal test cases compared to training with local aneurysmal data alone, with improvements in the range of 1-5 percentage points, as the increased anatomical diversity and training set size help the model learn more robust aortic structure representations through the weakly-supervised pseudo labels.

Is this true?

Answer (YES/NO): NO